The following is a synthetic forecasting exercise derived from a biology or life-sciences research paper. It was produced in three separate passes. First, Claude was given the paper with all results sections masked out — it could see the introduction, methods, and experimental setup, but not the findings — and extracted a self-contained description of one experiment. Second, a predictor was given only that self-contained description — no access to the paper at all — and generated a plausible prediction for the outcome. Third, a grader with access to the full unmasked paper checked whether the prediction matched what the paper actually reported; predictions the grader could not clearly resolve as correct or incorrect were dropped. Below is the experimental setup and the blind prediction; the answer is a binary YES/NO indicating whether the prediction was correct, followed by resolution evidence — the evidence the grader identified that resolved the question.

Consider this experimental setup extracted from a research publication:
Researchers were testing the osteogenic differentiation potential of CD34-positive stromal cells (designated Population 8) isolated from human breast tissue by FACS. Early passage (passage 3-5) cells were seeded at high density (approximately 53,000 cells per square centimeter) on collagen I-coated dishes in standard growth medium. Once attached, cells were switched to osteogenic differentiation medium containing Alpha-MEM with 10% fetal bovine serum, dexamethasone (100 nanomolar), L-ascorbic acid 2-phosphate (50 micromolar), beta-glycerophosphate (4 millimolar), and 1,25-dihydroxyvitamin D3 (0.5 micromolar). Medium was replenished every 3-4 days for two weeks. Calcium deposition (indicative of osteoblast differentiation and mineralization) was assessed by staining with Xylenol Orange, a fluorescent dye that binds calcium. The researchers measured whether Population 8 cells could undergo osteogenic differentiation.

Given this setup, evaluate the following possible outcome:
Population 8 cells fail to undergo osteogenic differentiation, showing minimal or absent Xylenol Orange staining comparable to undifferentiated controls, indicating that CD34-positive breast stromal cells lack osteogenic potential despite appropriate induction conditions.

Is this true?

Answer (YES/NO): NO